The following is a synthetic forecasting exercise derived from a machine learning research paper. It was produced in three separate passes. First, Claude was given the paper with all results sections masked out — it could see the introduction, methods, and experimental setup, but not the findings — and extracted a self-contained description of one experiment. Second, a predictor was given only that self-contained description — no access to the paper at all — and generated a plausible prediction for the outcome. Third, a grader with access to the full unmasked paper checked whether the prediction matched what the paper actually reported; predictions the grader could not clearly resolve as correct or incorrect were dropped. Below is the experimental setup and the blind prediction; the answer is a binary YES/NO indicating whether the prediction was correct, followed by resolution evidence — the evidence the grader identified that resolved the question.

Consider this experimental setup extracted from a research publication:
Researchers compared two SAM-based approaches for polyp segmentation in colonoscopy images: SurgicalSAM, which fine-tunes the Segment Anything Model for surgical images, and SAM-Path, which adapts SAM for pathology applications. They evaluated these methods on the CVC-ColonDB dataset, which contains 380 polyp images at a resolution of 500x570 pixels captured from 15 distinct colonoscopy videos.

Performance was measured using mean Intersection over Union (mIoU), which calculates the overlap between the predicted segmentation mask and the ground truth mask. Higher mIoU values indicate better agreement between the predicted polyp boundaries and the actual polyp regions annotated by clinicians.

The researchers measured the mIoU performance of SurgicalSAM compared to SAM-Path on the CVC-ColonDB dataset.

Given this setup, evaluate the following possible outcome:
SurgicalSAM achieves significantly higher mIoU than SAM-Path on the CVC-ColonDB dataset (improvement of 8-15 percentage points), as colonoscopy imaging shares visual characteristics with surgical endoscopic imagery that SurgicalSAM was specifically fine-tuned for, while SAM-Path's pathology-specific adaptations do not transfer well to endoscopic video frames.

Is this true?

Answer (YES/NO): NO